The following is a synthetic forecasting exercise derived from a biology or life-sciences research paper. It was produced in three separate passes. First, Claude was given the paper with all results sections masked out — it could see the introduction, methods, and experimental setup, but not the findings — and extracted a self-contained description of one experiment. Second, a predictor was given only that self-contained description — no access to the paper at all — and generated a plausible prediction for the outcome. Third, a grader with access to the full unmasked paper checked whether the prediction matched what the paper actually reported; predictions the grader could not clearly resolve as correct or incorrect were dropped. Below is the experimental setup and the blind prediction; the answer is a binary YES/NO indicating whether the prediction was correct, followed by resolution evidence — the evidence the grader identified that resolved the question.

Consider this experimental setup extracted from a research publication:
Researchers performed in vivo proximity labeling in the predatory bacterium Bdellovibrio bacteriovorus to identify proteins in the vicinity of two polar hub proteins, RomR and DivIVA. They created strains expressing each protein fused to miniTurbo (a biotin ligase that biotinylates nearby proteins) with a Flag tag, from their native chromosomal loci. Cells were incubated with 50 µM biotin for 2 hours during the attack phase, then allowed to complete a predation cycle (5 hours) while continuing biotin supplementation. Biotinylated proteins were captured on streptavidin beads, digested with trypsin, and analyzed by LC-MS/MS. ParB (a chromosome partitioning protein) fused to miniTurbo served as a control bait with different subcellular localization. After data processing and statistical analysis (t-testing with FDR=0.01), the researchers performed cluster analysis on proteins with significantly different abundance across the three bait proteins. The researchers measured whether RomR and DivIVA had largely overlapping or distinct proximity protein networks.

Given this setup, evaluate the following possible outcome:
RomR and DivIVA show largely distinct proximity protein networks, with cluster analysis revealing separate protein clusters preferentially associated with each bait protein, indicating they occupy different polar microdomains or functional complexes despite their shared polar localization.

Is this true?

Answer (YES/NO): YES